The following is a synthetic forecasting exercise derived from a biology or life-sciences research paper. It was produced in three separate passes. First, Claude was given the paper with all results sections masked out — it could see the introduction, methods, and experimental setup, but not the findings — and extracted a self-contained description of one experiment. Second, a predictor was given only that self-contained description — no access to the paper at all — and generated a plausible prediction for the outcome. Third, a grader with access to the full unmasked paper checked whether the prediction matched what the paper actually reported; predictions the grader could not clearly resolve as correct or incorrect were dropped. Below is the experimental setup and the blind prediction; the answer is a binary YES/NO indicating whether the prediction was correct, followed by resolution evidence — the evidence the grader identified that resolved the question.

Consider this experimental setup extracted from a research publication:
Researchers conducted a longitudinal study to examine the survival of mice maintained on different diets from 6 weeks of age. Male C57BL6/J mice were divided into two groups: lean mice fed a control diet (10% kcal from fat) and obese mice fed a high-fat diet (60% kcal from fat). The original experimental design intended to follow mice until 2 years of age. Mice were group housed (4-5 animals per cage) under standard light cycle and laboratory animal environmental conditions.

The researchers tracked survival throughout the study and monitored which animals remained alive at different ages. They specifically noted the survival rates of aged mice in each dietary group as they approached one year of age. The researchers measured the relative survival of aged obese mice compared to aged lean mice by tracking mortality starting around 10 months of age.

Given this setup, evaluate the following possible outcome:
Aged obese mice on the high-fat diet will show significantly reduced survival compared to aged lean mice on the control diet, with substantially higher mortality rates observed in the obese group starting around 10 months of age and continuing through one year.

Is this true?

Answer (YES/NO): YES